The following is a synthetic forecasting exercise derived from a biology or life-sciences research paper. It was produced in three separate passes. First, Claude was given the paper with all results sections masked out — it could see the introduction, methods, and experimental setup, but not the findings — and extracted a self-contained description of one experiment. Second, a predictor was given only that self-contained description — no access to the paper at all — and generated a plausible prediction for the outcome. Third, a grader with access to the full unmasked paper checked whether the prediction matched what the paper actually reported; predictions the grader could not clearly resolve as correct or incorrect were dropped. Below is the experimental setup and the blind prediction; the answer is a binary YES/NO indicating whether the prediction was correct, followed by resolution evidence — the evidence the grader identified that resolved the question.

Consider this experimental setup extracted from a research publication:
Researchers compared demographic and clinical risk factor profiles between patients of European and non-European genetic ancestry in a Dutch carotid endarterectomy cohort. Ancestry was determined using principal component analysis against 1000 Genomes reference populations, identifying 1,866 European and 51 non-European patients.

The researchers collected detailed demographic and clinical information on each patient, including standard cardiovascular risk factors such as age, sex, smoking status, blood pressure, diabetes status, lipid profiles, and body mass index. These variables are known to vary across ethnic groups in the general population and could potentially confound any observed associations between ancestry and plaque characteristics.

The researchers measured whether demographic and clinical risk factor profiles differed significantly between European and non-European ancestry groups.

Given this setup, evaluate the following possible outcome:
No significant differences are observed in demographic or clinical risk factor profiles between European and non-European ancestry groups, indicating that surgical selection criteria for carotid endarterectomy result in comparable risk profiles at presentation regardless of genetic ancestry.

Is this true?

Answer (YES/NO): YES